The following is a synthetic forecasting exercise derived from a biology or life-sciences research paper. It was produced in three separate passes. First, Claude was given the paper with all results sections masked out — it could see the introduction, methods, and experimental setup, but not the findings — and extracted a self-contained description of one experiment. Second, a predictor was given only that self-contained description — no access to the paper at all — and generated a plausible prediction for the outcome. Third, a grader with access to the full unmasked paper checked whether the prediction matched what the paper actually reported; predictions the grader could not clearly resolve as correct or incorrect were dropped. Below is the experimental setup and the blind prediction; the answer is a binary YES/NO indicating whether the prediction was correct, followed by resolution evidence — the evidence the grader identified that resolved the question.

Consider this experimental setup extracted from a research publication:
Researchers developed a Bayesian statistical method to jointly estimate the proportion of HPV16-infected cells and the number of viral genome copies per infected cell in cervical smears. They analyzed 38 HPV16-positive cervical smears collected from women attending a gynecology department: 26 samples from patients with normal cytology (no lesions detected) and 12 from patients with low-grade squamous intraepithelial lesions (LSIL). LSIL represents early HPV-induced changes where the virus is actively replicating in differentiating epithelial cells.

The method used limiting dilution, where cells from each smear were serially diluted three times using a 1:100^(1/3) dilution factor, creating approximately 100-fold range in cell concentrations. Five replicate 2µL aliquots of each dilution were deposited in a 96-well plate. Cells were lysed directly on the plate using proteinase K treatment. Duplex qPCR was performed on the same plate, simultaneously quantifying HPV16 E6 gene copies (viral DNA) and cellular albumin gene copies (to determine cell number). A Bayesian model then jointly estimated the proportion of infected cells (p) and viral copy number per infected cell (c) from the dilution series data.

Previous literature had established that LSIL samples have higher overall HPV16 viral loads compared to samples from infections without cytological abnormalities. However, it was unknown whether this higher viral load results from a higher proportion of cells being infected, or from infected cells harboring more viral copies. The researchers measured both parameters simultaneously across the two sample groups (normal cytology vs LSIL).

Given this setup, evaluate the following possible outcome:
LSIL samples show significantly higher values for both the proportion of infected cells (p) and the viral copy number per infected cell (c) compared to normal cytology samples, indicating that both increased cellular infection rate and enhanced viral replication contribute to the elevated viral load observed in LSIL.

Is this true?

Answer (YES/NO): NO